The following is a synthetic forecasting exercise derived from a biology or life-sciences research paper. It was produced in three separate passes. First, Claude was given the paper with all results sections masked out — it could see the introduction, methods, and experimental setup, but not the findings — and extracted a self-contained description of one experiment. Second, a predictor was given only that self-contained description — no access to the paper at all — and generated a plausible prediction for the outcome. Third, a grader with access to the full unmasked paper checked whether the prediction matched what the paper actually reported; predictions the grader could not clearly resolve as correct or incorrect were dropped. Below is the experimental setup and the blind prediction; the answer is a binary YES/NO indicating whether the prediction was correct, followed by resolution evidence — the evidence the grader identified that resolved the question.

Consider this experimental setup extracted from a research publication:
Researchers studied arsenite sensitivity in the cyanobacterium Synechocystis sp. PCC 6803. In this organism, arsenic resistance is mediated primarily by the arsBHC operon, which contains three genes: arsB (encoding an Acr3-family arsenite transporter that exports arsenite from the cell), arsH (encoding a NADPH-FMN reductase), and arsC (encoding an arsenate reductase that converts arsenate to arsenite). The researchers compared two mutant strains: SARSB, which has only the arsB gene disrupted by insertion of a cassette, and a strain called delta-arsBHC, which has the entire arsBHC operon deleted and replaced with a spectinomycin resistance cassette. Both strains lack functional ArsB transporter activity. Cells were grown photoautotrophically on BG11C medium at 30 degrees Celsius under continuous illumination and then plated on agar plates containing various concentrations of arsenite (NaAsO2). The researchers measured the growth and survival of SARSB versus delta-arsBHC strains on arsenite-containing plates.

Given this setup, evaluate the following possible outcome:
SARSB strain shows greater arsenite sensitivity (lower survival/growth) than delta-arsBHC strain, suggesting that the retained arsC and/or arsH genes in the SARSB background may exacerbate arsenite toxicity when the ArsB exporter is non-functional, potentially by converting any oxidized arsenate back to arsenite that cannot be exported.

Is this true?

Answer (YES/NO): NO